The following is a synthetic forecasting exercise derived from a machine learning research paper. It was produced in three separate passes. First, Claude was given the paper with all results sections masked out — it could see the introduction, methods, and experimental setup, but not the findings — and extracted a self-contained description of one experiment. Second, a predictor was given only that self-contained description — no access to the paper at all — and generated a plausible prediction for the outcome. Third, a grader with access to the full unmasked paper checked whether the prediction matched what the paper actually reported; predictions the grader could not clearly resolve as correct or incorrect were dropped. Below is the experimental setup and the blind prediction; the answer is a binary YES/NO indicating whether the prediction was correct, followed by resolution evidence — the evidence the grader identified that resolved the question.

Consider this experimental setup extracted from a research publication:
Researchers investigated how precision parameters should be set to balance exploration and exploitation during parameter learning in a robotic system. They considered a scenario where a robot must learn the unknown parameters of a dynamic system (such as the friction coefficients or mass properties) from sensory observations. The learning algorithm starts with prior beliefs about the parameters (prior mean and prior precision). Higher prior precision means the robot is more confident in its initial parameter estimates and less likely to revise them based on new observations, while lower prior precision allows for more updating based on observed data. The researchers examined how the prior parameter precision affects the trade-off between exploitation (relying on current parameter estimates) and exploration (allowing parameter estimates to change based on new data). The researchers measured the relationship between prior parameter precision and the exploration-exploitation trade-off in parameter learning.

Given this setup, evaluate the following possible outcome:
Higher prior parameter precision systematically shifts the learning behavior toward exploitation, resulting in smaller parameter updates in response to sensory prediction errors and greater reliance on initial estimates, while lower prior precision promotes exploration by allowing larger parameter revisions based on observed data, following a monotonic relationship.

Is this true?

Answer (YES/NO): YES